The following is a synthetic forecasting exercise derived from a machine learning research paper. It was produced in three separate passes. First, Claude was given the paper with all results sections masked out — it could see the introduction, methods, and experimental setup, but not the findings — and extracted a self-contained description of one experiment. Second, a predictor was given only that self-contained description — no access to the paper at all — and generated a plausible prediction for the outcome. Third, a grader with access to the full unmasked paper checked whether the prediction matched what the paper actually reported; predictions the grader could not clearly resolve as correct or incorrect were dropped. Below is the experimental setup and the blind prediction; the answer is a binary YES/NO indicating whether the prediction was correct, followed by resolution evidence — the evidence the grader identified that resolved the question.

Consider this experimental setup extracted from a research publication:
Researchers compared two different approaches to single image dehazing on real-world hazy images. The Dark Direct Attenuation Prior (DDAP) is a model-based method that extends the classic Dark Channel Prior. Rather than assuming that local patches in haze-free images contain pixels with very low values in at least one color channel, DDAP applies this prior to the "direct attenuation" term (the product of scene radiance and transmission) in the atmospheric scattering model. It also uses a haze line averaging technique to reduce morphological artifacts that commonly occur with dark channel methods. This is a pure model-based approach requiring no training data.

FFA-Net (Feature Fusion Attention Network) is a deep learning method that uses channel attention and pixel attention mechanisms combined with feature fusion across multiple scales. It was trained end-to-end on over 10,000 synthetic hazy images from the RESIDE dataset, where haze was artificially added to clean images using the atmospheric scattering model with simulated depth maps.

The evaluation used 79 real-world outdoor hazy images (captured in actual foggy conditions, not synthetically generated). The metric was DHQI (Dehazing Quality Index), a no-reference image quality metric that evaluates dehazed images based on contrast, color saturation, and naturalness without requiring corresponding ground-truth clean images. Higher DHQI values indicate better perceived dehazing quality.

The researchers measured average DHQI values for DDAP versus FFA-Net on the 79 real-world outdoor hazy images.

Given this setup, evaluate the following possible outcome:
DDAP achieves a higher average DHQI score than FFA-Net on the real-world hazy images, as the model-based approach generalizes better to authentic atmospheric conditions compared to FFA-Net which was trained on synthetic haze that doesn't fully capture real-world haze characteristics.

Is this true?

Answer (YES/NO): YES